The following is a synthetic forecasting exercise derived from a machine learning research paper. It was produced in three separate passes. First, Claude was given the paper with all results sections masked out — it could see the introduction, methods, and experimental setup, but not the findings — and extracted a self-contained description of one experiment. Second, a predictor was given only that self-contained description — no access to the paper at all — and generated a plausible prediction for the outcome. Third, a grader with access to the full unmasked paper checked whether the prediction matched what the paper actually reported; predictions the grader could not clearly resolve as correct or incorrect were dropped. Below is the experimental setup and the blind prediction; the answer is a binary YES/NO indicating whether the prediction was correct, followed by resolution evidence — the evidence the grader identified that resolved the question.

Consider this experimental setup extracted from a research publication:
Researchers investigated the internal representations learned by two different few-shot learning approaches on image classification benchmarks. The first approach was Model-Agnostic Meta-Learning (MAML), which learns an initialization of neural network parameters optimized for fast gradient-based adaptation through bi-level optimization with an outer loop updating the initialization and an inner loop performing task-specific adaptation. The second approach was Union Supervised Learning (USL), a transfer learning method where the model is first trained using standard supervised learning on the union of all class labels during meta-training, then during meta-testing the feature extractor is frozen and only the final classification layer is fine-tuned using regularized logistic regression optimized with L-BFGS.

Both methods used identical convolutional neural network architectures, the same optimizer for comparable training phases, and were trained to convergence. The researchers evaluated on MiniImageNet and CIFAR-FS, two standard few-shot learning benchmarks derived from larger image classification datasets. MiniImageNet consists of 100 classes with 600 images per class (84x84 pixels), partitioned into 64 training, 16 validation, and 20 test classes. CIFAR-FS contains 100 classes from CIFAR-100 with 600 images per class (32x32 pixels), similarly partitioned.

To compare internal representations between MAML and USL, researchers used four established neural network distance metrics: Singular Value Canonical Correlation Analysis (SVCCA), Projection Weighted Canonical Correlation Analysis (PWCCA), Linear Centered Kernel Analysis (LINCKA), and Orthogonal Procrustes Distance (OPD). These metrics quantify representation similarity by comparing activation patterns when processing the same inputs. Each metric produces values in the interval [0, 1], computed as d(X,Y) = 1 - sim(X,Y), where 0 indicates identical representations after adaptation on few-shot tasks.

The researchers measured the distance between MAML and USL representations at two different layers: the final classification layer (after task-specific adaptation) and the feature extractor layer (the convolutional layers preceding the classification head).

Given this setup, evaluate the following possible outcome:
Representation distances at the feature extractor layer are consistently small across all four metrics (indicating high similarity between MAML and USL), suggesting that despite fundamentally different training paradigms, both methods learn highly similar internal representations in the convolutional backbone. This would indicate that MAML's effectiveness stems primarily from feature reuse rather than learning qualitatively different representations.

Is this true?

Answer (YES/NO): NO